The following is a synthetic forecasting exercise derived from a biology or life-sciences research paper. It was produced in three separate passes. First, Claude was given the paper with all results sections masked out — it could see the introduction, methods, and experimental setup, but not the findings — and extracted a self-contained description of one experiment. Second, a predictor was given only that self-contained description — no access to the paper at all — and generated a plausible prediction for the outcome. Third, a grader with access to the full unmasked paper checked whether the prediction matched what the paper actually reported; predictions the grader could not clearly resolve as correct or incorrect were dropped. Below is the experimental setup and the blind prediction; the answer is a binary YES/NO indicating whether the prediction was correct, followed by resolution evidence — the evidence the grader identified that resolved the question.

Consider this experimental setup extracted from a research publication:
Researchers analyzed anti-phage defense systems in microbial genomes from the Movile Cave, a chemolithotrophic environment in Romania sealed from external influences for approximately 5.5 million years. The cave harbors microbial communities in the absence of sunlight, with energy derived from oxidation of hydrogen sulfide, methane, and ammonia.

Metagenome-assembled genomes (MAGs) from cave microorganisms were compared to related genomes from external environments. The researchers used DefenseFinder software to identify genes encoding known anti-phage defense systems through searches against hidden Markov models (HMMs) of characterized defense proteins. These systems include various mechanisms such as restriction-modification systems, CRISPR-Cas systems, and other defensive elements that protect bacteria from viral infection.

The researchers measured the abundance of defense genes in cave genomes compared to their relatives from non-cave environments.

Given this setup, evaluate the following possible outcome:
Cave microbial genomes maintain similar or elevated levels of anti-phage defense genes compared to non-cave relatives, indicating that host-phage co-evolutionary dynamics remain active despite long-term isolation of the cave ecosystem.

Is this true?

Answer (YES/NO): NO